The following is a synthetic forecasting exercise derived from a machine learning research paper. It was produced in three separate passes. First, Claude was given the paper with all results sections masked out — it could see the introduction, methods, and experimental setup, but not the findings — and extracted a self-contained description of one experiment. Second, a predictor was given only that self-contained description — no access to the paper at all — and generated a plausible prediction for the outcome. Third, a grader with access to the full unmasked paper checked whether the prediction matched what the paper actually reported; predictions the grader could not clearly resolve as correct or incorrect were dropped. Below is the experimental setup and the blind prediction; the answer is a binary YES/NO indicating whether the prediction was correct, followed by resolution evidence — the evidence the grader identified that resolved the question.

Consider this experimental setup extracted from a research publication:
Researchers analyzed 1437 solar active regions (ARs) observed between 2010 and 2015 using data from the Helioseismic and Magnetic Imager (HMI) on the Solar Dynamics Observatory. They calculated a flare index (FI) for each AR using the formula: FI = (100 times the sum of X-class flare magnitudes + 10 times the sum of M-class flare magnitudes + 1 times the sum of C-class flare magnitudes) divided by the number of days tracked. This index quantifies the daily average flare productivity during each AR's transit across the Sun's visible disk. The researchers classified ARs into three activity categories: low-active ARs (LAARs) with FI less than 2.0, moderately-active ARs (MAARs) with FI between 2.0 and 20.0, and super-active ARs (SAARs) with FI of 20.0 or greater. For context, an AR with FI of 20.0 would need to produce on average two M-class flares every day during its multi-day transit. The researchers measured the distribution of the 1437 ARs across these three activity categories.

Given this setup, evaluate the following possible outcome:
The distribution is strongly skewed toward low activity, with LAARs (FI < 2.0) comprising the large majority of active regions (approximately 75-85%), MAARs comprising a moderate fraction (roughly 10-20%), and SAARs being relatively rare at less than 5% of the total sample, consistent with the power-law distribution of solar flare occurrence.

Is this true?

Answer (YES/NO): YES